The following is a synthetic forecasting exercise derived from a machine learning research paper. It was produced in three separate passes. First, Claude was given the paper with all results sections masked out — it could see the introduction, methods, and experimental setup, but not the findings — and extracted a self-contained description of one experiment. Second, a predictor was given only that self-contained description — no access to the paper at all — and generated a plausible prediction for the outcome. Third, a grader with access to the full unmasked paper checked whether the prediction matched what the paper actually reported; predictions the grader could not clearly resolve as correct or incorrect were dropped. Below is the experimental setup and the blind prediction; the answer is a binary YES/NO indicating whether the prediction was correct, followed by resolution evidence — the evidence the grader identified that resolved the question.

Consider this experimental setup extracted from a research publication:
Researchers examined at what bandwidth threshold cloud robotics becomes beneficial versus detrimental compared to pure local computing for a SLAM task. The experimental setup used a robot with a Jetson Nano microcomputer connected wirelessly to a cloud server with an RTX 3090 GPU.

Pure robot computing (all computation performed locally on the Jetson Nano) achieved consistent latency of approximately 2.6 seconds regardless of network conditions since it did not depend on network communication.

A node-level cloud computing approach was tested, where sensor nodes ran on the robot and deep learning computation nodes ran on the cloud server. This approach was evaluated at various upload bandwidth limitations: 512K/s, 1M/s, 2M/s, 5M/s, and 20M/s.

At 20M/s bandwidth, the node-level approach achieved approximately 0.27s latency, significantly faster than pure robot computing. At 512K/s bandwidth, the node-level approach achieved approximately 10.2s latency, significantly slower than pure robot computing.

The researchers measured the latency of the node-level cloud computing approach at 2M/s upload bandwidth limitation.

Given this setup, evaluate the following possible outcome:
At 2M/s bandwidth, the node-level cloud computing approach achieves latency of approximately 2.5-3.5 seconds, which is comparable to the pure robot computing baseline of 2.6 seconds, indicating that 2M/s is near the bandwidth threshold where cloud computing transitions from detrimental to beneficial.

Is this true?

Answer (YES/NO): YES